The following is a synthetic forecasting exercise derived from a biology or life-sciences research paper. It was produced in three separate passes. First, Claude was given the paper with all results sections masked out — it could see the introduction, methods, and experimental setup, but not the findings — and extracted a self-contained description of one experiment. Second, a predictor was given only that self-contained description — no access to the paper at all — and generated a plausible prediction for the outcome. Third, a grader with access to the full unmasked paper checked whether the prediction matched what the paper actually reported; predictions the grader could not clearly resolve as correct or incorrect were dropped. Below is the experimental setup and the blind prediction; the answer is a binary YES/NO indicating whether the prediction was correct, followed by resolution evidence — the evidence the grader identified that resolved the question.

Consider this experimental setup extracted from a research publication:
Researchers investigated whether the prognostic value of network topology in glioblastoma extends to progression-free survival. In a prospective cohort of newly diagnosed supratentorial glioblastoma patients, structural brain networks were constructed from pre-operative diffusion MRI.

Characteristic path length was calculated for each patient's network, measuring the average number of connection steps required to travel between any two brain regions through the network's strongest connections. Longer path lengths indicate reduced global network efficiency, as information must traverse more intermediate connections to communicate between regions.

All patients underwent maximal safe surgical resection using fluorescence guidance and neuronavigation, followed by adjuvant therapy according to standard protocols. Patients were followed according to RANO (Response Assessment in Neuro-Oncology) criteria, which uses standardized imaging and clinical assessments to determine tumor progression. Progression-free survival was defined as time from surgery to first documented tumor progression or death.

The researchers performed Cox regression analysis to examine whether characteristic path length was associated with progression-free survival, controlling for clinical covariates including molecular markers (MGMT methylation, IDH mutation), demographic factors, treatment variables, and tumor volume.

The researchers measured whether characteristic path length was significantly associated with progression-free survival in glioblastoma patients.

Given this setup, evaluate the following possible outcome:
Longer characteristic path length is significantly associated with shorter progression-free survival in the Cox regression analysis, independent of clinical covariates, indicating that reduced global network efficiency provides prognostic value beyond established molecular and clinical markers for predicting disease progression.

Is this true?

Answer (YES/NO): YES